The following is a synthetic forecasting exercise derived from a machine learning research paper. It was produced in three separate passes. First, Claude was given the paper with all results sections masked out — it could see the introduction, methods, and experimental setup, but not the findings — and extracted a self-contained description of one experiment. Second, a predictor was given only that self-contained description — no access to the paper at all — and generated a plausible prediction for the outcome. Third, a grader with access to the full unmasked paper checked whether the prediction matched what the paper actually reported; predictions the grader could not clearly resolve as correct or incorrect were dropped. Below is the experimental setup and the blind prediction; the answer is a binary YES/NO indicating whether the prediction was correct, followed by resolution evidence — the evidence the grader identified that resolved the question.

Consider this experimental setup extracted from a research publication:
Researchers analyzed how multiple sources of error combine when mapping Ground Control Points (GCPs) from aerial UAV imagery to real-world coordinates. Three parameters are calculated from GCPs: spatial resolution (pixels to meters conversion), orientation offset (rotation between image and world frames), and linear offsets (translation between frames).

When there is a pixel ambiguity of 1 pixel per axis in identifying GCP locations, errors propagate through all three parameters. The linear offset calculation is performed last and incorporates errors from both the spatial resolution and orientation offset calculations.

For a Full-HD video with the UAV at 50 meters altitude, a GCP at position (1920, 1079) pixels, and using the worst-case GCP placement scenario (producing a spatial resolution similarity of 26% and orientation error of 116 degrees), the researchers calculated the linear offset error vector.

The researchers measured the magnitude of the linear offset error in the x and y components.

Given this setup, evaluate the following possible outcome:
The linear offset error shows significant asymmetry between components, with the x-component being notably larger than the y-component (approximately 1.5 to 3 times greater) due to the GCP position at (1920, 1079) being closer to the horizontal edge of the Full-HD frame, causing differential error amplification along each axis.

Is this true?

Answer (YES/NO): NO